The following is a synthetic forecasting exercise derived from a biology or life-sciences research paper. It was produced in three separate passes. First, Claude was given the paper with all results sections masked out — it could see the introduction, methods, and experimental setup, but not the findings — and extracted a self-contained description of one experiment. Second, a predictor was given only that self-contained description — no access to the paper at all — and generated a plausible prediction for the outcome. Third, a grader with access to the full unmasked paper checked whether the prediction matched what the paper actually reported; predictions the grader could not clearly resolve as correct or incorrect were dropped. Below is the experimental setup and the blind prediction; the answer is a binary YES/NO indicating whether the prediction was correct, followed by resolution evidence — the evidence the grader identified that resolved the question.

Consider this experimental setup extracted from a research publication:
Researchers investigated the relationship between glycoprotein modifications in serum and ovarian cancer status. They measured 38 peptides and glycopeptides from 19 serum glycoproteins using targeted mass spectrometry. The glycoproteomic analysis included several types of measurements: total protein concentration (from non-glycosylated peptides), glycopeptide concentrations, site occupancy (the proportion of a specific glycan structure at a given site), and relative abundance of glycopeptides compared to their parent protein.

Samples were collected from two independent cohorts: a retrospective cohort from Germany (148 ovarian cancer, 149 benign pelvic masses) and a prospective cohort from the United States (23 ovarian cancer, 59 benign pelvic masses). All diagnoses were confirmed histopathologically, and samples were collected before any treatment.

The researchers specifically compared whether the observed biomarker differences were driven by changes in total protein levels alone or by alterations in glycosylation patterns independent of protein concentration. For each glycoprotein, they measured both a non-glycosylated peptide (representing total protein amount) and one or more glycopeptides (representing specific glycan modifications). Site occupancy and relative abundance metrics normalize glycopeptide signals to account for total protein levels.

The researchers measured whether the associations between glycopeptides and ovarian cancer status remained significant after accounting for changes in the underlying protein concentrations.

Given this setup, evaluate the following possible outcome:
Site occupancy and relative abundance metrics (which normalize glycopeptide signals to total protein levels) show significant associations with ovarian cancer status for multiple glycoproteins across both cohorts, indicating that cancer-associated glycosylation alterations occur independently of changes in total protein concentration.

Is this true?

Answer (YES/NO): YES